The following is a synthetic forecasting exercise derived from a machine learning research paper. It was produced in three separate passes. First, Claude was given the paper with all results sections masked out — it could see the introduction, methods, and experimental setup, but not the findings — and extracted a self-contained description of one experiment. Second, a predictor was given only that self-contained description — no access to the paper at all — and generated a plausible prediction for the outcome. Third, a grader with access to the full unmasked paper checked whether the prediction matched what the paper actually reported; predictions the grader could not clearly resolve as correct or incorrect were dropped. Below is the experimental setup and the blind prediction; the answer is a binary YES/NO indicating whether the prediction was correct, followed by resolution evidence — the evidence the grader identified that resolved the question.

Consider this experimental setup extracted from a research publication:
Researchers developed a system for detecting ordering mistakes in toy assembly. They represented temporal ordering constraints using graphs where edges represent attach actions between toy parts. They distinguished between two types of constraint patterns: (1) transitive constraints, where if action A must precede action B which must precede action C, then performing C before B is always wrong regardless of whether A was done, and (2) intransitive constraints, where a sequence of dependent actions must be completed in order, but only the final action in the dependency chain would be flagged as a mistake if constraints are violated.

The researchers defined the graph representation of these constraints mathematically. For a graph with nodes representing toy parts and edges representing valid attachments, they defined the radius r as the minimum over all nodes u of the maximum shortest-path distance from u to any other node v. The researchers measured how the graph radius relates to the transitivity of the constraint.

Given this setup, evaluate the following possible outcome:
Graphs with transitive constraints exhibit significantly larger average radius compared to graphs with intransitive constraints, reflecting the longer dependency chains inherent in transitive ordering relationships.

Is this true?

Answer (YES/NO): NO